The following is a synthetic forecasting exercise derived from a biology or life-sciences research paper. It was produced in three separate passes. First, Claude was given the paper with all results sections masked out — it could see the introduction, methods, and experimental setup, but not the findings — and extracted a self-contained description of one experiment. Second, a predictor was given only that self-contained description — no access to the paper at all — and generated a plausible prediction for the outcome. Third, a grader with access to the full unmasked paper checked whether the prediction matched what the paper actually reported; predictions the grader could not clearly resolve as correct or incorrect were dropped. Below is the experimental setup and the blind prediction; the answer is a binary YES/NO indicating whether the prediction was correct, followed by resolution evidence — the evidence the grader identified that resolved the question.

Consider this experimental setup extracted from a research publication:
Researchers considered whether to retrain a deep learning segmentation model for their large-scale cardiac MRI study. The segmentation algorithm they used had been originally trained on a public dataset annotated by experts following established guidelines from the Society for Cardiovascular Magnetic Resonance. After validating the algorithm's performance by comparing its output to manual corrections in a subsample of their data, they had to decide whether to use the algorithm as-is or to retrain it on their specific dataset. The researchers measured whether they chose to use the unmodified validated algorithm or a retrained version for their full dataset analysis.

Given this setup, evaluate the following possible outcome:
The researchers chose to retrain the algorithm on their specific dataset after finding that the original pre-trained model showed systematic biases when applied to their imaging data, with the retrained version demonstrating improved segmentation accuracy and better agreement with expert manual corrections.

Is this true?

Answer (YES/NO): NO